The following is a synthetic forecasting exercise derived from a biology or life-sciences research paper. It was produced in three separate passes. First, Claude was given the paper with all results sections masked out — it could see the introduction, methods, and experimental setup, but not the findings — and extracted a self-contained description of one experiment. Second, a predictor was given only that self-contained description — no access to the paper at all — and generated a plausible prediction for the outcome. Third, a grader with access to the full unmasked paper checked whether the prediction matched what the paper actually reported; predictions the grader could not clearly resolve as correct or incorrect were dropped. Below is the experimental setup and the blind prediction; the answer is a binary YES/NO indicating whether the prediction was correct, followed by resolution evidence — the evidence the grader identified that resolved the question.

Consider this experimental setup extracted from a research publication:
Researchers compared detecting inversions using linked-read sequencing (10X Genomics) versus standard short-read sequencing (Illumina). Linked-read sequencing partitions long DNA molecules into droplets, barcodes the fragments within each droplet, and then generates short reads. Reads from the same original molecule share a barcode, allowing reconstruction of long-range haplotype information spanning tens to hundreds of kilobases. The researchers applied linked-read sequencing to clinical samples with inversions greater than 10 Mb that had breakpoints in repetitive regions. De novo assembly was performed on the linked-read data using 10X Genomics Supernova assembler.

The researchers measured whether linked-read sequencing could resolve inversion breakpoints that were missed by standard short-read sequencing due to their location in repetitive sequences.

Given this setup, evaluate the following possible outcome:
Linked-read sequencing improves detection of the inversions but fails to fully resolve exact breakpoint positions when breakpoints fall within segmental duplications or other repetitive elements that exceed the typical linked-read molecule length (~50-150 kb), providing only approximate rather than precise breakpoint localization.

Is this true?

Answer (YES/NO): NO